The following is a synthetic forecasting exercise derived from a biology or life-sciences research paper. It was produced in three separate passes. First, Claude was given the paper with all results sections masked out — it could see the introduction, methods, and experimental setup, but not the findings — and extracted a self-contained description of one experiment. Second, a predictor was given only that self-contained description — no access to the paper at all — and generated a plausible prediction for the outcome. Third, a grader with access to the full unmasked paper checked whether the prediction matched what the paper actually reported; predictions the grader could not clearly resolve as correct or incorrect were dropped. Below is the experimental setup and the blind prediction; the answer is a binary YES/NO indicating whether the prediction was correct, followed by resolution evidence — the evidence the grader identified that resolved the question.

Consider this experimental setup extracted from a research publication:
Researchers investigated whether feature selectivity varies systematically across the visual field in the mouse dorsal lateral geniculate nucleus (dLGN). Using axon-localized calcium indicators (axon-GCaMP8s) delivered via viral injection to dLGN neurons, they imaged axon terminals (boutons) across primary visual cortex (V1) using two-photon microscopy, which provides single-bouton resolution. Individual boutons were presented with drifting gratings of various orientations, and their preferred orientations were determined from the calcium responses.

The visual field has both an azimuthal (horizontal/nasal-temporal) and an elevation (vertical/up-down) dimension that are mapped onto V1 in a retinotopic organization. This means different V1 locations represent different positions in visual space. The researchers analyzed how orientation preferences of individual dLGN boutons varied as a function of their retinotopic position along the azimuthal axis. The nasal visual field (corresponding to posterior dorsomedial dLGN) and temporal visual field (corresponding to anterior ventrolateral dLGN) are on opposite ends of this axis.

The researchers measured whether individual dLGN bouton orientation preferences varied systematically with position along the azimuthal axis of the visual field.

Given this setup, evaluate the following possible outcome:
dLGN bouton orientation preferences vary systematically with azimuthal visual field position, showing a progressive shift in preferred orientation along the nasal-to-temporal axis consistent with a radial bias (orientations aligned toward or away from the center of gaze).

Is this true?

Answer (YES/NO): NO